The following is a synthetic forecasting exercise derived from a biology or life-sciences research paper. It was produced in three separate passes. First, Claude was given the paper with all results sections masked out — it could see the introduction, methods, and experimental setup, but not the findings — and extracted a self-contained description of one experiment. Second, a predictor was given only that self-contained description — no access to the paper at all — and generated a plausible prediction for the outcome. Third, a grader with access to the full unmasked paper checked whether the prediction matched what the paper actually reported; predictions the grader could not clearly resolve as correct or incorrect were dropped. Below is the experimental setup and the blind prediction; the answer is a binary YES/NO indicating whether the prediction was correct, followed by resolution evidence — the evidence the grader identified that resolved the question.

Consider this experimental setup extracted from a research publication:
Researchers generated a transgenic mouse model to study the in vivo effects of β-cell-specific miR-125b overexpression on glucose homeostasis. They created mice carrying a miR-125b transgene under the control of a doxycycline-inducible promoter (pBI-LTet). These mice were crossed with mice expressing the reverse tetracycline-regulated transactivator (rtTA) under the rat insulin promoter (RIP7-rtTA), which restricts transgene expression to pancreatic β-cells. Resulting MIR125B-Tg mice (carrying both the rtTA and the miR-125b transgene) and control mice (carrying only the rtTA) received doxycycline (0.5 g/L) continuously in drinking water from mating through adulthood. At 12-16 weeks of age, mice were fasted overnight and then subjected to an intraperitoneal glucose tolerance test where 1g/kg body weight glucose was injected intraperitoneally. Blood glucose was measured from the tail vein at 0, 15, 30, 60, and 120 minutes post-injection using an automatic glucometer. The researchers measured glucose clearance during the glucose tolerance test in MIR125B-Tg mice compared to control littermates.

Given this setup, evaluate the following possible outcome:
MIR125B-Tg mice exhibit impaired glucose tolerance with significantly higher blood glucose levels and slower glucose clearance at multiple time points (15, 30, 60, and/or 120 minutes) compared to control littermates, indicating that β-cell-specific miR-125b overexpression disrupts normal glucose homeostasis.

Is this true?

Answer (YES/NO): YES